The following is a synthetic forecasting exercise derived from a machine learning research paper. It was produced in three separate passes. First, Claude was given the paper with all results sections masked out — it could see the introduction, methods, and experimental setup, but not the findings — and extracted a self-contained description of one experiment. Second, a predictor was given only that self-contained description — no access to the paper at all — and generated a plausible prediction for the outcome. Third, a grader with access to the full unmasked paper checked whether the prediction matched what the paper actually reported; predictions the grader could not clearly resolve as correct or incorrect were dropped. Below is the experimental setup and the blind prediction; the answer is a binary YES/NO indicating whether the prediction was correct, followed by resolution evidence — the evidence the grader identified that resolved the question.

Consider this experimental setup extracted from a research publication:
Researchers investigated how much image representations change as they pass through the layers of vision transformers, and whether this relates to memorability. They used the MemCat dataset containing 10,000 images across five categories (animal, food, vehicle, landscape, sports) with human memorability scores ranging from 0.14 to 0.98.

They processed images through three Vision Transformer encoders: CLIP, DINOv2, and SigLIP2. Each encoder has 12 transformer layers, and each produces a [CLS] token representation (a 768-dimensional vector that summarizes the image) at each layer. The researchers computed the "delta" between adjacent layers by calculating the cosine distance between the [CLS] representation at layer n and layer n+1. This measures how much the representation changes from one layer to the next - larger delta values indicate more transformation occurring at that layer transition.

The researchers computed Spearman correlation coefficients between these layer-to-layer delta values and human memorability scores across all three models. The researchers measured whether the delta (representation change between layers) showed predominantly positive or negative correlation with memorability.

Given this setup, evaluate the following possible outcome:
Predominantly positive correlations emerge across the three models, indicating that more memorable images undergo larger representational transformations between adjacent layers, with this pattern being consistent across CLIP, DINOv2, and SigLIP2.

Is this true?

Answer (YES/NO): NO